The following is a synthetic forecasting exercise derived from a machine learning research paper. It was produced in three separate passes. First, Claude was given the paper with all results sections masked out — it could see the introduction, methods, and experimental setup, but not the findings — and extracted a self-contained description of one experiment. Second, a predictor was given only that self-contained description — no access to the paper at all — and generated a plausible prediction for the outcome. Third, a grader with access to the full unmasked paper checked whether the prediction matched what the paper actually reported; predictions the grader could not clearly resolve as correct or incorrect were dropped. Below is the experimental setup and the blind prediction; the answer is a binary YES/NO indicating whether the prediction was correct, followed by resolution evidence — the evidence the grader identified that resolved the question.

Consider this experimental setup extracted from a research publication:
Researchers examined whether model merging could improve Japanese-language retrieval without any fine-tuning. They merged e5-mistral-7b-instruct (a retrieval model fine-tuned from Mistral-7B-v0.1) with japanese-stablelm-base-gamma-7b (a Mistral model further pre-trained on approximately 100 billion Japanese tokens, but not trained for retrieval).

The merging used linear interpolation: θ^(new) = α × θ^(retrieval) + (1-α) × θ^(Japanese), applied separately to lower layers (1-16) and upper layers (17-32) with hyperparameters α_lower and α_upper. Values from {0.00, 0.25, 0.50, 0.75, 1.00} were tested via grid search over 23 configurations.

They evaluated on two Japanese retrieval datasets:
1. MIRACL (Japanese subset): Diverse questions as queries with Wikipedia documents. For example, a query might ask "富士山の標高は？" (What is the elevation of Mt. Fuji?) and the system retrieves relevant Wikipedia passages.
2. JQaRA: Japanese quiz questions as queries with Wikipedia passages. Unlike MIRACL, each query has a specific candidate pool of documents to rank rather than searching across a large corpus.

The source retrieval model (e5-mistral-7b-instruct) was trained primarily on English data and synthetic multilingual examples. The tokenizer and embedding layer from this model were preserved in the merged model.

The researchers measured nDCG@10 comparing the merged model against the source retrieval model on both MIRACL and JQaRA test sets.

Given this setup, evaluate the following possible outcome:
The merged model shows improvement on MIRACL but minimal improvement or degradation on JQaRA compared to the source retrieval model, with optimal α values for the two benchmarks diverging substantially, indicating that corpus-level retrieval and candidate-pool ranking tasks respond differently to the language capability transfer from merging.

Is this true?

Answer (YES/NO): NO